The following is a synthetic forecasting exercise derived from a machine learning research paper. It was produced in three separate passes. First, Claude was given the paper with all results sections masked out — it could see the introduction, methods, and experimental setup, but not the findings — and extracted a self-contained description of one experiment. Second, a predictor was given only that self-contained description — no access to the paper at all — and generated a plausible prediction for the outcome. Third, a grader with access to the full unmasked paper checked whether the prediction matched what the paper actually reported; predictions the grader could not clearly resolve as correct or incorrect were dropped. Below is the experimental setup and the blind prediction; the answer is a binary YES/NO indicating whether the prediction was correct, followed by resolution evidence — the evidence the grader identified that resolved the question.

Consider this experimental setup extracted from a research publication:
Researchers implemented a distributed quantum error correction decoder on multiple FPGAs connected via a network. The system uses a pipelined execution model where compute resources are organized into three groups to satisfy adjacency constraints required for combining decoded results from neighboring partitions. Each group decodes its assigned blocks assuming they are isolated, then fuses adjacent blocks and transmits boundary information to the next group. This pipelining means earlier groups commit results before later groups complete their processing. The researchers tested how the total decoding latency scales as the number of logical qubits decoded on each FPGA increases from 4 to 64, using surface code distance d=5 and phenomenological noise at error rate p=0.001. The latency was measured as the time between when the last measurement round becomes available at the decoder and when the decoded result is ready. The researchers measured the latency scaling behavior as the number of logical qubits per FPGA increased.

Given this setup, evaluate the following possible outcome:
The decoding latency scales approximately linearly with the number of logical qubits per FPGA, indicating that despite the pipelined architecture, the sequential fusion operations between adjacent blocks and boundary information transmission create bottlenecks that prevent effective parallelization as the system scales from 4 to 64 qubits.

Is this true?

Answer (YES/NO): NO